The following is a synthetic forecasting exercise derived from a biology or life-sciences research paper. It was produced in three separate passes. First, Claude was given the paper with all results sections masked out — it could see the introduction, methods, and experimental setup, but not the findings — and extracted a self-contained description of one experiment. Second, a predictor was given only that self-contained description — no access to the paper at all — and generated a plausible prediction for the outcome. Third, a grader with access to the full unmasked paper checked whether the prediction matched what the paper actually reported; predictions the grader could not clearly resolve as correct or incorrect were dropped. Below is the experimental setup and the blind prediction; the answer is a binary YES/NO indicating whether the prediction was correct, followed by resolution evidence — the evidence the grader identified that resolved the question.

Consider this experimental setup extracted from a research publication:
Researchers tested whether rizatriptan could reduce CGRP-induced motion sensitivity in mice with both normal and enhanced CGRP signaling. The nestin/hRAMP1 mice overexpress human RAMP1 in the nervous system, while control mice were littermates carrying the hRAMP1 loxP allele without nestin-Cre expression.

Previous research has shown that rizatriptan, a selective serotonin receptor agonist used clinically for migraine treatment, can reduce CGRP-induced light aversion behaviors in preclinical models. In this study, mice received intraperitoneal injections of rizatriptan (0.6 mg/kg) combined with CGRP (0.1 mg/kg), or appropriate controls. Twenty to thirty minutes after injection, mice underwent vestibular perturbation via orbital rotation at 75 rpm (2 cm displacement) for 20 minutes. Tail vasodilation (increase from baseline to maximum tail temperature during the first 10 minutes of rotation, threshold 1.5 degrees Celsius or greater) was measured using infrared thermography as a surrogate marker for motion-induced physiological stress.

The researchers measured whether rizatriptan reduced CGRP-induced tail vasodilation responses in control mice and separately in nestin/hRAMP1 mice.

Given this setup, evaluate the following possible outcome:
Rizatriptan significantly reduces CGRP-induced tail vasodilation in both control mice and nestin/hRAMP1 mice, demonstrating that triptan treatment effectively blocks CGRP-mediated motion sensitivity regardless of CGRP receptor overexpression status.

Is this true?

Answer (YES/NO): NO